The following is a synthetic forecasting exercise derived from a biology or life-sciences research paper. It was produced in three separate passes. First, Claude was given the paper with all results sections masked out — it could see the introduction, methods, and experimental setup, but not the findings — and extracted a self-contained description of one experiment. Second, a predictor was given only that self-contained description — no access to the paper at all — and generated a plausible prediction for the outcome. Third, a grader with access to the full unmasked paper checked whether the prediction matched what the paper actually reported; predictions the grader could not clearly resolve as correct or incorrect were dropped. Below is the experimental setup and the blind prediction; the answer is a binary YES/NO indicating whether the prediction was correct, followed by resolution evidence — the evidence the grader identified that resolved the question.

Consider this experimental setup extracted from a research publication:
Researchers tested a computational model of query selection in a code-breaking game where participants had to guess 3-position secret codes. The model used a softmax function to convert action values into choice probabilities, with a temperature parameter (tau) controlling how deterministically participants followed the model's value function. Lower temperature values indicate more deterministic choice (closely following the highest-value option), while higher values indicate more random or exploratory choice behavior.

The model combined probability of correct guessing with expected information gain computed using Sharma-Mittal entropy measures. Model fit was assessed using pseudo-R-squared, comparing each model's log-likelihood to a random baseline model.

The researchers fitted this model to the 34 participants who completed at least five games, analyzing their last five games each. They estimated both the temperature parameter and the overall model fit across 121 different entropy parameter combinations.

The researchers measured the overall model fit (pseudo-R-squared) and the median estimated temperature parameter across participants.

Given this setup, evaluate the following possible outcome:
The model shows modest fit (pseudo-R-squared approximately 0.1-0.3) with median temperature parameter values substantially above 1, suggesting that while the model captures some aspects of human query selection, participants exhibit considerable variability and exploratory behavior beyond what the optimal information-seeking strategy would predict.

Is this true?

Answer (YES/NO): NO